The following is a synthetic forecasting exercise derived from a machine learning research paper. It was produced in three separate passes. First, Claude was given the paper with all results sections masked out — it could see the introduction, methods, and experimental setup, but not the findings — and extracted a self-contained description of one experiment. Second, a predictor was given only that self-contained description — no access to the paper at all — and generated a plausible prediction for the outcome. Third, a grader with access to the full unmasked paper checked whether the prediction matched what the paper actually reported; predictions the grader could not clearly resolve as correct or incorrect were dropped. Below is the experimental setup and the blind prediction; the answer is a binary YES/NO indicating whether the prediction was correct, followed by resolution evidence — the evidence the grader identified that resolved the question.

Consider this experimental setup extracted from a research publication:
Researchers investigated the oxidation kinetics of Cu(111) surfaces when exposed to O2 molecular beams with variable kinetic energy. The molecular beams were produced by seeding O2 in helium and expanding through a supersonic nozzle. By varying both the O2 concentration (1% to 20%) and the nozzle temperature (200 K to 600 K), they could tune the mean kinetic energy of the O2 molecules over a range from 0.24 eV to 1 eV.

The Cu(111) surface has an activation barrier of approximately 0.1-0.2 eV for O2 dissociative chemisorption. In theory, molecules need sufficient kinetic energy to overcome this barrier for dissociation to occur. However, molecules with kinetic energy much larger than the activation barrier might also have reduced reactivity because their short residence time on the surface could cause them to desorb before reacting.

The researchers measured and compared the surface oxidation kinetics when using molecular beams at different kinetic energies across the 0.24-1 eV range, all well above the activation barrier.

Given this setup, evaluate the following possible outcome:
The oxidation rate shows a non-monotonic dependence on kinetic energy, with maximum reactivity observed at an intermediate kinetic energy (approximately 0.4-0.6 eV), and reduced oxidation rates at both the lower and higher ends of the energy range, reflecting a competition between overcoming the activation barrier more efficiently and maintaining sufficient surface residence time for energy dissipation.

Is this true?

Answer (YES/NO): NO